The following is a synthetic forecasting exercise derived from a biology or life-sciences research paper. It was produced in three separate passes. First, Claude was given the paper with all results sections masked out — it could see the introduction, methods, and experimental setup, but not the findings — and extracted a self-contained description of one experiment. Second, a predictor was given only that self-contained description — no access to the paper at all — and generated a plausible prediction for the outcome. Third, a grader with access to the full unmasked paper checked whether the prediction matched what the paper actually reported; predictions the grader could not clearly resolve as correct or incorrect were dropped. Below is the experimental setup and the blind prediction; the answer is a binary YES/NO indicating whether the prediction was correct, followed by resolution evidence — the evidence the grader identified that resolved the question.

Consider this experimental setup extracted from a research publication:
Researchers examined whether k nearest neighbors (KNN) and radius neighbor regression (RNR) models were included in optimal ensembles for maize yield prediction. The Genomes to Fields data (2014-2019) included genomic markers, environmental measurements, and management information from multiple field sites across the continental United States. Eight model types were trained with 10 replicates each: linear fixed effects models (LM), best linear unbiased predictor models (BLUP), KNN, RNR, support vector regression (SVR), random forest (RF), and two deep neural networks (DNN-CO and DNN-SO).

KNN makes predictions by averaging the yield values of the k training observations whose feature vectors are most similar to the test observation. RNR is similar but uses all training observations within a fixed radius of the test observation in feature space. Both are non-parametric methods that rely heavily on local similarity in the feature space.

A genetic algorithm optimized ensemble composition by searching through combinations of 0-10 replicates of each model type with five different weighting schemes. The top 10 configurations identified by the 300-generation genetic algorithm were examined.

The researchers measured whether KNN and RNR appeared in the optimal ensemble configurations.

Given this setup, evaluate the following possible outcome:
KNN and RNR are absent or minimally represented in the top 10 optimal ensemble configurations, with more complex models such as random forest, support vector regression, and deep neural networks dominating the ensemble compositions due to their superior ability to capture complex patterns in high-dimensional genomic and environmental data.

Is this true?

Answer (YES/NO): YES